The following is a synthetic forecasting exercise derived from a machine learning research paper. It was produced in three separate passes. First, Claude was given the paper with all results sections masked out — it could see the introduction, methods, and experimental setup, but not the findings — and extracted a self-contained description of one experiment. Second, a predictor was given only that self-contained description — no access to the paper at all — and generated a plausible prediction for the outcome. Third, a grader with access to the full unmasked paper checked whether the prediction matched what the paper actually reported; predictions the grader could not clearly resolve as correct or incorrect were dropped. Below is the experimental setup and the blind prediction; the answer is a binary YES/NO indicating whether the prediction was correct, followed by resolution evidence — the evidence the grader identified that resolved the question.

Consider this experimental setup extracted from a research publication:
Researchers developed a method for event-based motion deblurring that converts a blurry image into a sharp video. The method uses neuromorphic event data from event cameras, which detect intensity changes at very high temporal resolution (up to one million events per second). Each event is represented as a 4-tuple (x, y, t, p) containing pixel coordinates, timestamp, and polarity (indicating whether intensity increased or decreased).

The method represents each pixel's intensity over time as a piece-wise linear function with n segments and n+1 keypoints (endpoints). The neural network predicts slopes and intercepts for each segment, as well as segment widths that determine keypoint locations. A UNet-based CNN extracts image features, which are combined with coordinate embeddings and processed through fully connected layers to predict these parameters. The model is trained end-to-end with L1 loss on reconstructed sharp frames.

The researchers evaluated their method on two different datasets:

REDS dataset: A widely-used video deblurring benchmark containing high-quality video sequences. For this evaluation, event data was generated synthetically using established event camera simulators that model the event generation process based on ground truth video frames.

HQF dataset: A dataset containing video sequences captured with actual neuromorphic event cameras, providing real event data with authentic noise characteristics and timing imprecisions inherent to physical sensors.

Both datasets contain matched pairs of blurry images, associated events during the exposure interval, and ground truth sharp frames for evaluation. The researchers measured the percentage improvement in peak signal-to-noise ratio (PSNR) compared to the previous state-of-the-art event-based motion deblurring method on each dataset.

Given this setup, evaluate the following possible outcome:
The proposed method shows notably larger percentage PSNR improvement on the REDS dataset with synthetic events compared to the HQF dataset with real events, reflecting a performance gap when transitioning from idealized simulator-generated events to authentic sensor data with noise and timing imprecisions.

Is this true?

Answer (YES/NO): NO